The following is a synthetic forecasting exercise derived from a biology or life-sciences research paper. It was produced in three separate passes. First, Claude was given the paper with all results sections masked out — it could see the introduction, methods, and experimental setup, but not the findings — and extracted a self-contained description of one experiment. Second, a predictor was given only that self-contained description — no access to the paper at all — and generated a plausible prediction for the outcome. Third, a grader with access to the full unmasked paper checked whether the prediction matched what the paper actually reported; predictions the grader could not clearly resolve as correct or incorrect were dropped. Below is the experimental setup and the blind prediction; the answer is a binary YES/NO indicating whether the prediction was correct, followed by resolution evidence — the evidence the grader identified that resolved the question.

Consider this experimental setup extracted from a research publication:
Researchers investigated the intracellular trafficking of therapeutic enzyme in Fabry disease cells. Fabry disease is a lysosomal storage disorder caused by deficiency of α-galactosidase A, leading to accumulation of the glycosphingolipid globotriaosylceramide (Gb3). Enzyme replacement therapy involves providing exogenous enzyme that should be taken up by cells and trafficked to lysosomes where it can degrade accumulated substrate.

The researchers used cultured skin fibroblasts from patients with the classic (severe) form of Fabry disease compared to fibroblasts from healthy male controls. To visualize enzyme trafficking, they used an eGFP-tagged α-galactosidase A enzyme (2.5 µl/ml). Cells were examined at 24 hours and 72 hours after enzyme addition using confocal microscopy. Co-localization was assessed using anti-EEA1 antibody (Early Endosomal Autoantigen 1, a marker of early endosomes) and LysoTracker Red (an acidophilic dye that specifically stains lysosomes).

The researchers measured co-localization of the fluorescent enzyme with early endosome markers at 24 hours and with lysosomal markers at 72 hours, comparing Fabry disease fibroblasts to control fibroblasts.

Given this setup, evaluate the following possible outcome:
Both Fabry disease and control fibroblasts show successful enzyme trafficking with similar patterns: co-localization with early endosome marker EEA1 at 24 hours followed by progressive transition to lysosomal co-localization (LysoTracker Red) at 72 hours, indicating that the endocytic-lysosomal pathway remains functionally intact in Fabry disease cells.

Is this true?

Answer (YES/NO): NO